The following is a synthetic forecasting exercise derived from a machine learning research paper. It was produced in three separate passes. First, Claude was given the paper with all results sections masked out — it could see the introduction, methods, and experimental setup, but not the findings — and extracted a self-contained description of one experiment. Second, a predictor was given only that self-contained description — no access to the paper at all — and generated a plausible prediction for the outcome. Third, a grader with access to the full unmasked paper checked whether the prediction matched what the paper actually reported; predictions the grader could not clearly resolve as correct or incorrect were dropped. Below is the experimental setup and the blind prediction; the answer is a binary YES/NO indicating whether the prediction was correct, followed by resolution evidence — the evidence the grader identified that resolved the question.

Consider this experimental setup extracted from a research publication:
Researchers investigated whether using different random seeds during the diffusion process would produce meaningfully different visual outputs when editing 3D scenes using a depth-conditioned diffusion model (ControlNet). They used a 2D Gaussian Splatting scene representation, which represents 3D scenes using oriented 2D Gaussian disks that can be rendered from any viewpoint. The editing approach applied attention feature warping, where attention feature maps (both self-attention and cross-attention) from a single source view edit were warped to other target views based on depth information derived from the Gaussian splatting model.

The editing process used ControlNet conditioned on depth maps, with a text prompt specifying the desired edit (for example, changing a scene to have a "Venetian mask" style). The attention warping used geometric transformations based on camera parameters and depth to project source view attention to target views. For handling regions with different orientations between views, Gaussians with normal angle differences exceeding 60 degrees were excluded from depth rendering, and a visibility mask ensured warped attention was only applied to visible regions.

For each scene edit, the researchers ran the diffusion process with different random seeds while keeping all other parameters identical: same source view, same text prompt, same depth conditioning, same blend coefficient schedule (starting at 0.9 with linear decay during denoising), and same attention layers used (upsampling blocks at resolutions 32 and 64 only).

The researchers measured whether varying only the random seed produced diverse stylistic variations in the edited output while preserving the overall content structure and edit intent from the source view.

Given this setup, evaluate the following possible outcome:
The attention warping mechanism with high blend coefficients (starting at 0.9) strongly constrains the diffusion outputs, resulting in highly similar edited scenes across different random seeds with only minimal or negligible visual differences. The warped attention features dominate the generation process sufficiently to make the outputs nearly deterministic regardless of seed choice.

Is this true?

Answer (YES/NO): NO